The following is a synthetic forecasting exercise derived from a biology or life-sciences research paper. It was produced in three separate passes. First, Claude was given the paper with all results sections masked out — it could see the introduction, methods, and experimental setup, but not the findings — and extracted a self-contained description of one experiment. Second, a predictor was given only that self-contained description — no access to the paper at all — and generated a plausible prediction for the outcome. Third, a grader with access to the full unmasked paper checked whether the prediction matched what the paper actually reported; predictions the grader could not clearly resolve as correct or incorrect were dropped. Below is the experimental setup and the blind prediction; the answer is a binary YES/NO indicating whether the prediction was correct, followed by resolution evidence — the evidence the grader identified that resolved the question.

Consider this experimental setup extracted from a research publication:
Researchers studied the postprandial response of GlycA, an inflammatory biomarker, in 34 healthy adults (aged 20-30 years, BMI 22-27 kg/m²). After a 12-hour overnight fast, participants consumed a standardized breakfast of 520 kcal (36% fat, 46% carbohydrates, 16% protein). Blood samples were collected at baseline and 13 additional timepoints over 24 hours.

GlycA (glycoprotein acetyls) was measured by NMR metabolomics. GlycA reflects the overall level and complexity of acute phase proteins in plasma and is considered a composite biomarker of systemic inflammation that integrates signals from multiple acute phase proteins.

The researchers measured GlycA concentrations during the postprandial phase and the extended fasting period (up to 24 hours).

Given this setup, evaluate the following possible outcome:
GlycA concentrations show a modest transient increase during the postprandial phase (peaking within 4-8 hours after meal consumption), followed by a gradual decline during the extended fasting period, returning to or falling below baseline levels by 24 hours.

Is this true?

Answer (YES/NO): NO